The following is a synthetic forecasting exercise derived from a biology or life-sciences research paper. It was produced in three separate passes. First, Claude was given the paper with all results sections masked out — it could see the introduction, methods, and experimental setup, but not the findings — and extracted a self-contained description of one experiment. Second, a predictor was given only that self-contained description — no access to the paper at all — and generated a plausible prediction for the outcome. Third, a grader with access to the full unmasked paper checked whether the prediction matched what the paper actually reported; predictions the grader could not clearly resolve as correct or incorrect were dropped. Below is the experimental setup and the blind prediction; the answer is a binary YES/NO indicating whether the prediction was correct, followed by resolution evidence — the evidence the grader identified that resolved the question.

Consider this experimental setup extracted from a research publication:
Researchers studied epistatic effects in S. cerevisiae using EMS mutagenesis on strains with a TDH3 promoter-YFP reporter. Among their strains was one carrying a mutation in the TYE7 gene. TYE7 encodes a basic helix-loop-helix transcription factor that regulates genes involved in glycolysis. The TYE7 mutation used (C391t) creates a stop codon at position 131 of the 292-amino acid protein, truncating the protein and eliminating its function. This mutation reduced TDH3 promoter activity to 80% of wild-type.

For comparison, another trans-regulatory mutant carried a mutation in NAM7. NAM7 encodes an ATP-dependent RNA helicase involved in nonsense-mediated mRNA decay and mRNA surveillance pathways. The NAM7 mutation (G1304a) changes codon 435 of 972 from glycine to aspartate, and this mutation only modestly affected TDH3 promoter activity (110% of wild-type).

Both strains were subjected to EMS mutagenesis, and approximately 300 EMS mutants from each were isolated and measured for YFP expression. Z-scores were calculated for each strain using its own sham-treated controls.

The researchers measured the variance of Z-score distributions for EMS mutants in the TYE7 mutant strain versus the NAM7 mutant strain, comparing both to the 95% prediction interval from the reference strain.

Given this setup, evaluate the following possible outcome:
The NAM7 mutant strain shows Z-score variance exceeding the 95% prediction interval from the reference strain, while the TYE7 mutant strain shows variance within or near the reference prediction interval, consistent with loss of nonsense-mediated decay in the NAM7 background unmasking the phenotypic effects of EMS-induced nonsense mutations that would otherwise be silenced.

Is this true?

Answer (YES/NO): NO